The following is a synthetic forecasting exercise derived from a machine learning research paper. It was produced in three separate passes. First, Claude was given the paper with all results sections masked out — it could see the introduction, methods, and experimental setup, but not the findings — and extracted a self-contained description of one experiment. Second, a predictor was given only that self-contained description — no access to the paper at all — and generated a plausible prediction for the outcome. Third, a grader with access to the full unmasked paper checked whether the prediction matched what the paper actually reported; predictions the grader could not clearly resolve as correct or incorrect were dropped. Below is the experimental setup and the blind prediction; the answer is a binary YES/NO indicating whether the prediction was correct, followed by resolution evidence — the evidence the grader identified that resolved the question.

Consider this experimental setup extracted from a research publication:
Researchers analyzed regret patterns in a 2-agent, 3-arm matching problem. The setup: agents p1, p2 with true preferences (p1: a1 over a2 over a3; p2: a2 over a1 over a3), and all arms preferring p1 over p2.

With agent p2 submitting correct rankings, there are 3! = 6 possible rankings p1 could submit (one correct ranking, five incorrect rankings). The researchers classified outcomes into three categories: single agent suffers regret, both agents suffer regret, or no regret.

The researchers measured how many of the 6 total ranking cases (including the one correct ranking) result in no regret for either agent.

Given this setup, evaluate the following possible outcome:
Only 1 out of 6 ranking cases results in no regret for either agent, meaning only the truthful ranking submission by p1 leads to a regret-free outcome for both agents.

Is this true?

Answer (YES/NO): NO